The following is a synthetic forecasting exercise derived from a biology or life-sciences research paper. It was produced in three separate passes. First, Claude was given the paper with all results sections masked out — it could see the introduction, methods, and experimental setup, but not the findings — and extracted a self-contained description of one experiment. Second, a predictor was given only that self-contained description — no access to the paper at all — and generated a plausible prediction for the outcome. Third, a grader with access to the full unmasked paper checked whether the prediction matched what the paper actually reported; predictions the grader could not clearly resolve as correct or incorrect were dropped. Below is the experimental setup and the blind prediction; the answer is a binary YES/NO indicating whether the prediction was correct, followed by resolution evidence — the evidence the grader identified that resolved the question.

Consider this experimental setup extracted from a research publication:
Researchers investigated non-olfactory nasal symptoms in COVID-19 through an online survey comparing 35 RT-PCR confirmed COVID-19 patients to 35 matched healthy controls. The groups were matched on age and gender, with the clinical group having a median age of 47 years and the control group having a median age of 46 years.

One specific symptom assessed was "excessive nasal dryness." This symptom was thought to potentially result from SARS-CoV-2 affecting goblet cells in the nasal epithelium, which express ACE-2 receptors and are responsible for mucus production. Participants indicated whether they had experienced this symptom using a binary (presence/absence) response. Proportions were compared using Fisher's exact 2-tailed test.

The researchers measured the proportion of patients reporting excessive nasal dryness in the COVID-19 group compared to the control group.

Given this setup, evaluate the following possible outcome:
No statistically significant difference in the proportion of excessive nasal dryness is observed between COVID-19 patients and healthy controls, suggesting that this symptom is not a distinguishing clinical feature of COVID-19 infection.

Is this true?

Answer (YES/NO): NO